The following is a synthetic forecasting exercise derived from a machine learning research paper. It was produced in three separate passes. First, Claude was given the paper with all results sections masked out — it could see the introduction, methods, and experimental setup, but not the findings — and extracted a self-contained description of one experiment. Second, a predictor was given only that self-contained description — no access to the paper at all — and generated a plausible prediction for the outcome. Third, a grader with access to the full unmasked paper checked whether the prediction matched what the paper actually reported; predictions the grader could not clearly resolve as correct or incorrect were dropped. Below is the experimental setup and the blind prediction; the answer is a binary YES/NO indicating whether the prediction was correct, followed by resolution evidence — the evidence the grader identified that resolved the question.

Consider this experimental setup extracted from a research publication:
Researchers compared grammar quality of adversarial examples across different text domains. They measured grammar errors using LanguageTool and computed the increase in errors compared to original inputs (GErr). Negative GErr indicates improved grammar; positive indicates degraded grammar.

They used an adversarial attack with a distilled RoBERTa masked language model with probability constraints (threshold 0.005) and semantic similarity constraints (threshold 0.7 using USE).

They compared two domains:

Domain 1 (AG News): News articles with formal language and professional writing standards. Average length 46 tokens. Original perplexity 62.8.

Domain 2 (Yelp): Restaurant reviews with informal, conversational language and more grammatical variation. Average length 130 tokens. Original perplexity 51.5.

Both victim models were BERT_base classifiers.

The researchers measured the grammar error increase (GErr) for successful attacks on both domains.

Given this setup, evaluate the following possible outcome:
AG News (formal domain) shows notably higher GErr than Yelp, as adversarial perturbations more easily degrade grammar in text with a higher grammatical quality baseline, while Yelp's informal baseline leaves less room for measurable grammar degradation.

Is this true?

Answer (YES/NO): NO